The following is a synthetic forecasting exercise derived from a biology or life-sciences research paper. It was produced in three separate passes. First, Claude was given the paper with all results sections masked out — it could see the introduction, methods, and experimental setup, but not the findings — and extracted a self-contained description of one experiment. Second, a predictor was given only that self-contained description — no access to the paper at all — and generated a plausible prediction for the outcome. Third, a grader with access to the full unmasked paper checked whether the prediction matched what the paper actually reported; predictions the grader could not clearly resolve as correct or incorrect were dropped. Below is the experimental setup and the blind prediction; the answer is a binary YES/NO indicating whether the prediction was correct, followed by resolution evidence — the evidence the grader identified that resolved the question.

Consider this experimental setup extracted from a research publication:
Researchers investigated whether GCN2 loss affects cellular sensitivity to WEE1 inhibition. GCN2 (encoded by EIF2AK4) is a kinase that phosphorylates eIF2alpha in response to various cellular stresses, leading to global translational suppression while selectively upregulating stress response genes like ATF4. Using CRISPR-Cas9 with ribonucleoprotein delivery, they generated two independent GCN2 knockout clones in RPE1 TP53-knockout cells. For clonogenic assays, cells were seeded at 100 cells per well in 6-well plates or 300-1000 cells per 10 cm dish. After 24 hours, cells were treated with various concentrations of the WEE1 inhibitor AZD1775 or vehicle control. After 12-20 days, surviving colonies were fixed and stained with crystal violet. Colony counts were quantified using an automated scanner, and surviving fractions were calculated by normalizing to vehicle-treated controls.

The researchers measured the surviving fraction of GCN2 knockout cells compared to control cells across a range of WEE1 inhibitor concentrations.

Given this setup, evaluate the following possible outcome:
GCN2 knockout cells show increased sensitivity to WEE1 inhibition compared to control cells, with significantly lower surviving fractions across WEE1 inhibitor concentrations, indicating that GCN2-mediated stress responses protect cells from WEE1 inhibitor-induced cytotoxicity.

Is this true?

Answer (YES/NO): NO